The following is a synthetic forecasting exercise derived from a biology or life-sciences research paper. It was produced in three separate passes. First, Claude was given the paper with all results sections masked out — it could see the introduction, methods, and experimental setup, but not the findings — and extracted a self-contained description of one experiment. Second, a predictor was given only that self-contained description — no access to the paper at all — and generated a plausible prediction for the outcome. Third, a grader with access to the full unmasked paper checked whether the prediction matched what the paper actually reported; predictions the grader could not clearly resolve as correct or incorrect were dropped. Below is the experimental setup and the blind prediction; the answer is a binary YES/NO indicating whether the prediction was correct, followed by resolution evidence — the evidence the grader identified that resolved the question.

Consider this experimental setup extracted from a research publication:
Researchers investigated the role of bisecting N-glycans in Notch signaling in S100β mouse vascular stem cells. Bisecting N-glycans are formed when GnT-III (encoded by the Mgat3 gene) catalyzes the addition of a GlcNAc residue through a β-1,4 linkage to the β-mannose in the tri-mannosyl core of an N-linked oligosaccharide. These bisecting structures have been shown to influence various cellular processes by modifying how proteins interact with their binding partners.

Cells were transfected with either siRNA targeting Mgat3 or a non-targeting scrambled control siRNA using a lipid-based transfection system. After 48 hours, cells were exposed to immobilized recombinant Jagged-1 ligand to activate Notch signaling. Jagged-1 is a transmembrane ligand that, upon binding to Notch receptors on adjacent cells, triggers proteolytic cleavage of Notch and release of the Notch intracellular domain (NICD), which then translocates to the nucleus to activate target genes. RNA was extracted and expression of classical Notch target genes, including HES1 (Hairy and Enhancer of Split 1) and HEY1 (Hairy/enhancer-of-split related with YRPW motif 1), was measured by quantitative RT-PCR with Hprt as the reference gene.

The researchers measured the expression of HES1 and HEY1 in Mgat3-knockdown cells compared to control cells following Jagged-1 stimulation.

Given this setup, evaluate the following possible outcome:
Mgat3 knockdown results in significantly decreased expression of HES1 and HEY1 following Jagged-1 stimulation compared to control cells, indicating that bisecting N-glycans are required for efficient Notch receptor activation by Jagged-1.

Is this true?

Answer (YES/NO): YES